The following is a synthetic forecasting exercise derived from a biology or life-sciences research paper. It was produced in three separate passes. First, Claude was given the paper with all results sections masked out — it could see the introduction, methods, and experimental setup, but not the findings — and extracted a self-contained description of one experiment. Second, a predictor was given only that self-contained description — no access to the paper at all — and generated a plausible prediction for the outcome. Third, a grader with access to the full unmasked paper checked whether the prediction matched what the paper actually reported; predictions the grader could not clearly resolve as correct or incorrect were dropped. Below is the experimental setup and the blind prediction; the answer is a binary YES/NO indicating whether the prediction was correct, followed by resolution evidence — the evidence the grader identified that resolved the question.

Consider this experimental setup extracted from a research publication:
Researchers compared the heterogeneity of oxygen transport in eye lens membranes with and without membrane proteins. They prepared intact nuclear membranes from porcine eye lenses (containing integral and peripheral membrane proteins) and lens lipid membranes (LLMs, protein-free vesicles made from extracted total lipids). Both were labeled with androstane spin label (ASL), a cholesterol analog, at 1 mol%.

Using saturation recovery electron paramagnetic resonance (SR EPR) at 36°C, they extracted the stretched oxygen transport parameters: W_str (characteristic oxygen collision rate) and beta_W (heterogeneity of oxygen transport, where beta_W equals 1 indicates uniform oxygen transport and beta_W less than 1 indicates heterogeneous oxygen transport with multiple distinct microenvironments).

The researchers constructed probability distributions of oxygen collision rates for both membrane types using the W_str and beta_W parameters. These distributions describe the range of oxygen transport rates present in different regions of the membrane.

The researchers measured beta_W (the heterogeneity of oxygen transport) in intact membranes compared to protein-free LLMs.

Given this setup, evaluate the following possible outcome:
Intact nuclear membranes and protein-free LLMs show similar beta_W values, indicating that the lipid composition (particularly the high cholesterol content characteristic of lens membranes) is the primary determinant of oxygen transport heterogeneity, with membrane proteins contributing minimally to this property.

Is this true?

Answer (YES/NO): NO